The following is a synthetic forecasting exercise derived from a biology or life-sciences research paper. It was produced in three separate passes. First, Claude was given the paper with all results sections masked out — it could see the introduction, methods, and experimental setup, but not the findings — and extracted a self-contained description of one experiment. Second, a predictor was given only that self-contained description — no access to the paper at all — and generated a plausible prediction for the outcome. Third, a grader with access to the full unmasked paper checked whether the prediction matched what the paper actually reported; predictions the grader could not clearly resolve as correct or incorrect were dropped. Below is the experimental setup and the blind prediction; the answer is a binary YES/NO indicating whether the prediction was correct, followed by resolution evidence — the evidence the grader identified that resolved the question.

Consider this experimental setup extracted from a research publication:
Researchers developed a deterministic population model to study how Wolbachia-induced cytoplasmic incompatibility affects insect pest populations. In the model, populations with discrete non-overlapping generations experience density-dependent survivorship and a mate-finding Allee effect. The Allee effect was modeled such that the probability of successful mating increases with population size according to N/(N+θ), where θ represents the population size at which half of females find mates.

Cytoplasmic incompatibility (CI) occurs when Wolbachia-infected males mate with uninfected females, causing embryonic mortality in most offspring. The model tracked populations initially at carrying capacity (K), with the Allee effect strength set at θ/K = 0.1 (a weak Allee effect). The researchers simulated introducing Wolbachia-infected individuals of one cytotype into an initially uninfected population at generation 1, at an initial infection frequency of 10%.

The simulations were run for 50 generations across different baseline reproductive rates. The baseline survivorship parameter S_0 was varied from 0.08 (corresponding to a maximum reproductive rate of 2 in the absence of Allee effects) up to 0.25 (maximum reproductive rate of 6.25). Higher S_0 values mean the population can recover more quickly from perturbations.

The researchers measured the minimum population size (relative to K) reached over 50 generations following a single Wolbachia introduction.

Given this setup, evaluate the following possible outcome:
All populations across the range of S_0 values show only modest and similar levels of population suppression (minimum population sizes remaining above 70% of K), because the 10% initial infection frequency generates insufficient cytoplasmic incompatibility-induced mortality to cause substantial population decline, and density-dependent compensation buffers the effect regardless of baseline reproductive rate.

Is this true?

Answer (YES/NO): NO